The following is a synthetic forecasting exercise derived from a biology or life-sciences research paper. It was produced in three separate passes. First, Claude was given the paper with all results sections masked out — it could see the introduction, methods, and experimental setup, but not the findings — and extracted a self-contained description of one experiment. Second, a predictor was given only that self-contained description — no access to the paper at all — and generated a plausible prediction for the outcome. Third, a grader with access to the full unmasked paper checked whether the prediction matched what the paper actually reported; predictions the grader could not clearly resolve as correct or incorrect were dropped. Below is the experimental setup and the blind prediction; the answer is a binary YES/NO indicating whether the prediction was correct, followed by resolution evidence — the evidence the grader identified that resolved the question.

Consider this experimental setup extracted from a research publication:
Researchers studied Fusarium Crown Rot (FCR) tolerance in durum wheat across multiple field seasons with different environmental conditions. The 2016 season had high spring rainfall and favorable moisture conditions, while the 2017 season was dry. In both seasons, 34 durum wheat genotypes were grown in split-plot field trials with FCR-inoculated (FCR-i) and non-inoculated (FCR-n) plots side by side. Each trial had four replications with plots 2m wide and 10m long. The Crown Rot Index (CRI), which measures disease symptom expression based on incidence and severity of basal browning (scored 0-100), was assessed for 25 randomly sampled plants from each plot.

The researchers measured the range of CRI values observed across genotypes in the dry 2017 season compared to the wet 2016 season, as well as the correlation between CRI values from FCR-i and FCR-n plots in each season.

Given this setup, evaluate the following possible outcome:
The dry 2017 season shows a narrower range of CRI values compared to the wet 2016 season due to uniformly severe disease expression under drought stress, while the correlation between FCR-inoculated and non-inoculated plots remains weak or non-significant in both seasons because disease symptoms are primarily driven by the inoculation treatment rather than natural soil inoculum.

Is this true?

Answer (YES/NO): NO